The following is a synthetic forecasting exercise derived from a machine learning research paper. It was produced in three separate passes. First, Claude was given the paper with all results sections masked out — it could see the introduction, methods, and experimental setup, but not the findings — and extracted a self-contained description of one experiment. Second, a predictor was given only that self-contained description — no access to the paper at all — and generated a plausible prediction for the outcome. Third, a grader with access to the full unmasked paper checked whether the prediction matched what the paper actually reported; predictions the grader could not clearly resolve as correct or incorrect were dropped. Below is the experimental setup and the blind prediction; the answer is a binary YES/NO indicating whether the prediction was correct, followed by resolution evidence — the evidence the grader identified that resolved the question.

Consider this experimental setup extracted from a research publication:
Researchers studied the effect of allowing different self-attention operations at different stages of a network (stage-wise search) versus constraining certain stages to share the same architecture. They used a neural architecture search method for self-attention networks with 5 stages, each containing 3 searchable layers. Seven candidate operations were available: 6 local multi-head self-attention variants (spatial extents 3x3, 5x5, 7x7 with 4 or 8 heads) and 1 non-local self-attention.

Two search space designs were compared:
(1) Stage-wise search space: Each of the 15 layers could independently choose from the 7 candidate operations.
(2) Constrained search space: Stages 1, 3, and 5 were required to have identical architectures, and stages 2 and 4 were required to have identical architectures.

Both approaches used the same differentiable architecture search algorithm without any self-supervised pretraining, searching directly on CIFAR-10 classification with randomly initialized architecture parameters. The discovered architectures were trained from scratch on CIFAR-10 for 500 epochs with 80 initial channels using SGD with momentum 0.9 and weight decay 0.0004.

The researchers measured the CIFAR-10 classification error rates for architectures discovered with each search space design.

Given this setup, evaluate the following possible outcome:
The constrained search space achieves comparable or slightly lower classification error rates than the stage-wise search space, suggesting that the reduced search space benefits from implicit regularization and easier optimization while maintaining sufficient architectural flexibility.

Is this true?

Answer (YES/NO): NO